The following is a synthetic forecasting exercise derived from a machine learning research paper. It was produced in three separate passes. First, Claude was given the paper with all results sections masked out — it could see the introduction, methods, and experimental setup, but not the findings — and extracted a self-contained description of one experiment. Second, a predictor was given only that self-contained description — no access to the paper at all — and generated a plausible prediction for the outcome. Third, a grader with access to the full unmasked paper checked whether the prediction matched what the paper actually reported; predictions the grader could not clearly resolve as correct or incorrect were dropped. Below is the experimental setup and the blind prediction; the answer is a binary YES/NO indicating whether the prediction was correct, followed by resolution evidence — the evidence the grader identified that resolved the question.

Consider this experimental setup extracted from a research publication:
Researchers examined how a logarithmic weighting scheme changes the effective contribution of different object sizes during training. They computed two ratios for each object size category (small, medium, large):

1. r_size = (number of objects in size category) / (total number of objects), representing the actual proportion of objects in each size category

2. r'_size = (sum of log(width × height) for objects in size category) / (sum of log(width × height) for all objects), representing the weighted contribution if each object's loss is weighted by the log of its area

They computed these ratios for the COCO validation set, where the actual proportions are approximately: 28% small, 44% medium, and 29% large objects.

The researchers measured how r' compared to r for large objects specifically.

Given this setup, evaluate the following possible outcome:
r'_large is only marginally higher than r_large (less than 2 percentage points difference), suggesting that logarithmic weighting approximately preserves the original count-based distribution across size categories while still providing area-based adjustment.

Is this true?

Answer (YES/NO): NO